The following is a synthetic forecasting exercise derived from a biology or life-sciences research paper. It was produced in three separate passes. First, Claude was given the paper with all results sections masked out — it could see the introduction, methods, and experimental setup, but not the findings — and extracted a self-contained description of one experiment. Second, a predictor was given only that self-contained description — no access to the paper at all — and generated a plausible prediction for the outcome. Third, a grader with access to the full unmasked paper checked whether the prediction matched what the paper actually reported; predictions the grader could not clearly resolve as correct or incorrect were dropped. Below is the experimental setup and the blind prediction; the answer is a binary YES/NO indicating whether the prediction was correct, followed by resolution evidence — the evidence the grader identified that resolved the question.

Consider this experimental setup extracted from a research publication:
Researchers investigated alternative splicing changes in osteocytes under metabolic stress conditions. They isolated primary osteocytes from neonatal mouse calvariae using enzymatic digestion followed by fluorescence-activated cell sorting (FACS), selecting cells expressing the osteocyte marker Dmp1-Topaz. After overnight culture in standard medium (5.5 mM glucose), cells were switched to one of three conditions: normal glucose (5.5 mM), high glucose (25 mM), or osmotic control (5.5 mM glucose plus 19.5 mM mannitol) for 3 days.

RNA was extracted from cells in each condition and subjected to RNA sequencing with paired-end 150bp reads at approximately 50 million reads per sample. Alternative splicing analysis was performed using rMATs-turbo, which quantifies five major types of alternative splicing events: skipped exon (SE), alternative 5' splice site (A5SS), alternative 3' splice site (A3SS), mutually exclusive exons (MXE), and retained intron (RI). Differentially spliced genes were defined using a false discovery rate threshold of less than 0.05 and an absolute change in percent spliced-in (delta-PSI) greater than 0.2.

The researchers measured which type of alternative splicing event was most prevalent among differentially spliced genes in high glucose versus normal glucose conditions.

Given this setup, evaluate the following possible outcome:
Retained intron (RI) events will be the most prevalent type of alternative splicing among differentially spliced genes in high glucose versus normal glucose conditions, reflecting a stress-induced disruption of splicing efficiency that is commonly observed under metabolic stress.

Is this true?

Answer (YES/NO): NO